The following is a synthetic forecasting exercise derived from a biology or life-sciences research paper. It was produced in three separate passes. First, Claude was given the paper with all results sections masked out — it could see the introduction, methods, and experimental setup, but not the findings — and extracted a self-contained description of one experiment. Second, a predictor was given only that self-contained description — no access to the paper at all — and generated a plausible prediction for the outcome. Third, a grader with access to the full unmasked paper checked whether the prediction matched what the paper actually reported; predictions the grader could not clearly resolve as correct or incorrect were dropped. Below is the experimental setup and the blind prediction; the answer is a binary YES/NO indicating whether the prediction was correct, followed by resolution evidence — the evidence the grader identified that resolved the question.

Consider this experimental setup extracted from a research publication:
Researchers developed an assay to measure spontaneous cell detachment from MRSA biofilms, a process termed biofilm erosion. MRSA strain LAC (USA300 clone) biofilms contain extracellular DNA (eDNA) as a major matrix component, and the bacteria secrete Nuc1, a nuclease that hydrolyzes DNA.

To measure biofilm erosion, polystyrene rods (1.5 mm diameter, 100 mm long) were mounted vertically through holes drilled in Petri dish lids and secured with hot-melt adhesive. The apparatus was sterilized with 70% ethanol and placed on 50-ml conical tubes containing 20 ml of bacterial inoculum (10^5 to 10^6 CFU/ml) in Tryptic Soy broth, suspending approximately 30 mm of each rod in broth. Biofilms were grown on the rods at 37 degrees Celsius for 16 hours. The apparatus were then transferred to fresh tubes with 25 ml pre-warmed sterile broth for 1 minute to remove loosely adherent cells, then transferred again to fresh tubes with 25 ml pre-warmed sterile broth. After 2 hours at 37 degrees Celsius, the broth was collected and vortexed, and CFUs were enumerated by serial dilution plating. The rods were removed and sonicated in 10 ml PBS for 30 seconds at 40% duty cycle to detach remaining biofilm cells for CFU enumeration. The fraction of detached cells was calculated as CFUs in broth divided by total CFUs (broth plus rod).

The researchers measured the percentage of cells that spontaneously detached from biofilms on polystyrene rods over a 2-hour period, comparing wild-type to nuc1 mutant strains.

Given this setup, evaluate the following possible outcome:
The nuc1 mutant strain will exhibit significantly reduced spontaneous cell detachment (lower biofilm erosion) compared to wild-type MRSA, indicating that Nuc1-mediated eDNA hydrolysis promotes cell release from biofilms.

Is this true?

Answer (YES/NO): YES